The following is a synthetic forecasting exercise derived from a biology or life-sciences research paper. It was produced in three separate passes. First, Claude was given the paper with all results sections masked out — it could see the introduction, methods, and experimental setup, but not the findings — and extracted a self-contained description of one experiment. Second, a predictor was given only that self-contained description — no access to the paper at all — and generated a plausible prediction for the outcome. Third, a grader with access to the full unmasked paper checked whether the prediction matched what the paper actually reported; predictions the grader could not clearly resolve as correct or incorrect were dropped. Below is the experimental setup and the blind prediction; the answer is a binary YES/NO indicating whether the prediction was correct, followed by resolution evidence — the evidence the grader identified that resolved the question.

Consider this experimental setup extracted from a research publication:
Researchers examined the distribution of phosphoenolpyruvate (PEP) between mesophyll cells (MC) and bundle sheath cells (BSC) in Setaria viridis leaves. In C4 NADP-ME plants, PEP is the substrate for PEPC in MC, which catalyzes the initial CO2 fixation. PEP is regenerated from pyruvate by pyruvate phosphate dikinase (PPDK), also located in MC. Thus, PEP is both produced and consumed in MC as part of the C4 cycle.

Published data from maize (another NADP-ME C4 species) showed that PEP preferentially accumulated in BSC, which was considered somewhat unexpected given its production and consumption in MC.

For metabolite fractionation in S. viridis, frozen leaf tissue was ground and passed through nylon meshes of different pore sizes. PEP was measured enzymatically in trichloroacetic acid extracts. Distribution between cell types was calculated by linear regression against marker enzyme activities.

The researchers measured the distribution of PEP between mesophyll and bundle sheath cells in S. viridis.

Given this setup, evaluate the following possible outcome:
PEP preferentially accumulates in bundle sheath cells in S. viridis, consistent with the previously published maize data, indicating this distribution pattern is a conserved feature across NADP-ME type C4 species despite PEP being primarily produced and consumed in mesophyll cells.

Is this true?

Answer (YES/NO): NO